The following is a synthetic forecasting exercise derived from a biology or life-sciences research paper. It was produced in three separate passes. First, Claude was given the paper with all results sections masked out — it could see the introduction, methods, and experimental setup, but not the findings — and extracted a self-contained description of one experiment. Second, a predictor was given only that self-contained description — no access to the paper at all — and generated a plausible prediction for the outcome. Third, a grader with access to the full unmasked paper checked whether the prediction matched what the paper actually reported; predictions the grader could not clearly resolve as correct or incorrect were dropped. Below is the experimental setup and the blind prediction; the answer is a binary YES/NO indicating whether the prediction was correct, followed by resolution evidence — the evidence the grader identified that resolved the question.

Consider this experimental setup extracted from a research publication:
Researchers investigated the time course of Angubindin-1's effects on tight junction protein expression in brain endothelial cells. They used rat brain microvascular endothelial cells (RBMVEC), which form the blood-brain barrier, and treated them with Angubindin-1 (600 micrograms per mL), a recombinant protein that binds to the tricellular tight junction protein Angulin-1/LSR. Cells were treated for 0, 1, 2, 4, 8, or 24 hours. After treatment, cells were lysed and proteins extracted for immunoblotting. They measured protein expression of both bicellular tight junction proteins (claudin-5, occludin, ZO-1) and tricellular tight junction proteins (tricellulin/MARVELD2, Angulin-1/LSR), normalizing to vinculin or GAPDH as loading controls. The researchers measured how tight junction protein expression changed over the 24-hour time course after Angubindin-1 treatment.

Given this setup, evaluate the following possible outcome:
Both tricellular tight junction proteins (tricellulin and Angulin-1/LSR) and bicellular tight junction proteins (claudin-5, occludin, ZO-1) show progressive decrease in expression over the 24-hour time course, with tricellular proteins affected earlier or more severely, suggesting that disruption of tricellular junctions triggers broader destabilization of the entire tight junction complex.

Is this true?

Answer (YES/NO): NO